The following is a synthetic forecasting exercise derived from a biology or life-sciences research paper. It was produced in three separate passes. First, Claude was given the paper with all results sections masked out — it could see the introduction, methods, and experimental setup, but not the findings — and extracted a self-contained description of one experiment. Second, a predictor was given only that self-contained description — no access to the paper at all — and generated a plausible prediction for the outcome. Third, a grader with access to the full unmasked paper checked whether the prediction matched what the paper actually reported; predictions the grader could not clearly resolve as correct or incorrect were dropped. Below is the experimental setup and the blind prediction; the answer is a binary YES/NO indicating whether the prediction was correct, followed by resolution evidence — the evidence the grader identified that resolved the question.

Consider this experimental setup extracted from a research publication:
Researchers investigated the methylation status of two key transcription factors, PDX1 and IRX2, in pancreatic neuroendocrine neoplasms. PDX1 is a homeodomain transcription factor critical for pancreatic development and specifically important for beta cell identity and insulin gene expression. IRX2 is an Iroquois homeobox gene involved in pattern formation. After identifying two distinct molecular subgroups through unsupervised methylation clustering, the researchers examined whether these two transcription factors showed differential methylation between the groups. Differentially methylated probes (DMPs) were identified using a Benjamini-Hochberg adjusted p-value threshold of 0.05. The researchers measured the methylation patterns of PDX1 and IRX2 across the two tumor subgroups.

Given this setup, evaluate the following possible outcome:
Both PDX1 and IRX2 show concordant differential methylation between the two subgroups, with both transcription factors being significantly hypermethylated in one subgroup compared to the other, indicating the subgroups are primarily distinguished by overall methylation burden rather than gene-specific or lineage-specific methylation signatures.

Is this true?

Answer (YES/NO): NO